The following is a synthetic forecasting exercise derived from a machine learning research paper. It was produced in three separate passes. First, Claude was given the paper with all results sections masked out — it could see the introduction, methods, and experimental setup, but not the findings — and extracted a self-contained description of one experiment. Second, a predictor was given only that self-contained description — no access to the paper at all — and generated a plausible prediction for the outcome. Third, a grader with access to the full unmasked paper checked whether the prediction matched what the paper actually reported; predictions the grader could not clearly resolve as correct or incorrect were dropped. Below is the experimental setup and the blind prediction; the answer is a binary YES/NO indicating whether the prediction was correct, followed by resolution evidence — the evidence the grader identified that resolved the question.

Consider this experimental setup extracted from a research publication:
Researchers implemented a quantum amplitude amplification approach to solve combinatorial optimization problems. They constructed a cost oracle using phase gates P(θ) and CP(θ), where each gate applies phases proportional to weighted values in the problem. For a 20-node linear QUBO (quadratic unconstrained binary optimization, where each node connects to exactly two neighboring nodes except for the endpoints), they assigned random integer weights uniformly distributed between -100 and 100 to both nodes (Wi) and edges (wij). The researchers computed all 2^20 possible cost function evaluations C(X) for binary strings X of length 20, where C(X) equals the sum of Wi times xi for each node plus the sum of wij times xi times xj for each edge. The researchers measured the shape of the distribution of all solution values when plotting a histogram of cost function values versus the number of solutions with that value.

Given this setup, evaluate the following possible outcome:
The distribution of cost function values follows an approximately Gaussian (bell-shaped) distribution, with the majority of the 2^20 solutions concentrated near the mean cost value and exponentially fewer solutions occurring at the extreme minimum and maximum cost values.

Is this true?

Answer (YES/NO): YES